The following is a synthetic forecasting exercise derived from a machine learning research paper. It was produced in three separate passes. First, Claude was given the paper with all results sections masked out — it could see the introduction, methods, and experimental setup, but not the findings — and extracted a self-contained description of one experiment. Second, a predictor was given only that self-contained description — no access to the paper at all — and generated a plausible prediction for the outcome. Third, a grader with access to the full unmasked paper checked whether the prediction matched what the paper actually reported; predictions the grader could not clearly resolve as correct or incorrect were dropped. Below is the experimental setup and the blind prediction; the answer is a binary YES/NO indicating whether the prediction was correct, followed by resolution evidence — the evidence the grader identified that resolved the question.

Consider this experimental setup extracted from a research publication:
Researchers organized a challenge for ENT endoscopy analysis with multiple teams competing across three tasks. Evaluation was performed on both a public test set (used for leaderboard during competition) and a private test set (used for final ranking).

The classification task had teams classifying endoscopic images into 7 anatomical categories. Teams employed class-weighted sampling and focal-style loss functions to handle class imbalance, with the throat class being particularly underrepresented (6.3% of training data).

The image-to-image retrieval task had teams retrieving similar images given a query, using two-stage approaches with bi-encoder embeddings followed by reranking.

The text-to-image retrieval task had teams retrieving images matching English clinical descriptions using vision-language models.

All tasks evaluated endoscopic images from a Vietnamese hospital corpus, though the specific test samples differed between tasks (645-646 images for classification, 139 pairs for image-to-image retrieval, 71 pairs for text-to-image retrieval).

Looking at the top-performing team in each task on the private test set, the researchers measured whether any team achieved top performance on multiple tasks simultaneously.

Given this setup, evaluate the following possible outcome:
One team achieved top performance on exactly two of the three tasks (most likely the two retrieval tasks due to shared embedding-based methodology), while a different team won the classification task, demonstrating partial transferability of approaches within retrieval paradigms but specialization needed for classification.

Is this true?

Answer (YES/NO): NO